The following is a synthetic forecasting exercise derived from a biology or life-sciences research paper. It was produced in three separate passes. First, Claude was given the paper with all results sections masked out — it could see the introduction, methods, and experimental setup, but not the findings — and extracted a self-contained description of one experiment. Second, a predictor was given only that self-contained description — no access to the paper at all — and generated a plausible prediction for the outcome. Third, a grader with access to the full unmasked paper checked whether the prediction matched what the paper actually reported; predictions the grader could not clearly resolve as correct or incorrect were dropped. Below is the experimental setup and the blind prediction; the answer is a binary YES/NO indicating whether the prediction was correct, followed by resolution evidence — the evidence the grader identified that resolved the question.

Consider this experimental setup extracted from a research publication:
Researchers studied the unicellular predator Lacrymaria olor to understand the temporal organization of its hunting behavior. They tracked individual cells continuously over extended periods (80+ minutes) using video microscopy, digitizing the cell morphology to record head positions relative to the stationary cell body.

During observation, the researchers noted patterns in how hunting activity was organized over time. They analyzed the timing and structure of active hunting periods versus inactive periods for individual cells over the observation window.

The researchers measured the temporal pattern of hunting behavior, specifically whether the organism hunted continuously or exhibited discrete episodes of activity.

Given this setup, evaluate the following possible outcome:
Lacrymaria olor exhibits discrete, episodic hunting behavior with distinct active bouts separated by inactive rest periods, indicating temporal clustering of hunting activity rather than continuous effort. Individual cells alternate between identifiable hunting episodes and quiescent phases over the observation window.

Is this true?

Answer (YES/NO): YES